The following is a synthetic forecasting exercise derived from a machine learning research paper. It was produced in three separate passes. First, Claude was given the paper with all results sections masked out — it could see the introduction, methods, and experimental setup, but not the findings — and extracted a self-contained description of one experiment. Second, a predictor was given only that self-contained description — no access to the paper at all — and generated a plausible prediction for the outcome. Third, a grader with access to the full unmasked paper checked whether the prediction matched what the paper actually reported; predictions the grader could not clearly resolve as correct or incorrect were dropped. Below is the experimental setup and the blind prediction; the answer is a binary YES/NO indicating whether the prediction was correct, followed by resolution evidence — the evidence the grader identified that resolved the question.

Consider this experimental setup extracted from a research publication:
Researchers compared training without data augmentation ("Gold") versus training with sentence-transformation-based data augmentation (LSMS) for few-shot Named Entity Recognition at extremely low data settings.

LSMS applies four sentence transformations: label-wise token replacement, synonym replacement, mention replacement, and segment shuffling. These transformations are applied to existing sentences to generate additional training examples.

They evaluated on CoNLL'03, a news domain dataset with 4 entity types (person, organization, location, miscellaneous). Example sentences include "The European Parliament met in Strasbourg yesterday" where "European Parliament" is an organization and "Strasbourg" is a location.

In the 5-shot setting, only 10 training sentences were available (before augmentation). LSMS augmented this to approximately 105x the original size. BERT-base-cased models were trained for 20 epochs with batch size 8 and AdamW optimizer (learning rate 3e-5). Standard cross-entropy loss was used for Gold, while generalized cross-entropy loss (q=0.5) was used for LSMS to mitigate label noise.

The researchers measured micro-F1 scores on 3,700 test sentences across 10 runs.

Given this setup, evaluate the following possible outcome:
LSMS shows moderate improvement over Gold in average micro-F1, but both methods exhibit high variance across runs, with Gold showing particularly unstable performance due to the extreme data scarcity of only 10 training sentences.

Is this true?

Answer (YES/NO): NO